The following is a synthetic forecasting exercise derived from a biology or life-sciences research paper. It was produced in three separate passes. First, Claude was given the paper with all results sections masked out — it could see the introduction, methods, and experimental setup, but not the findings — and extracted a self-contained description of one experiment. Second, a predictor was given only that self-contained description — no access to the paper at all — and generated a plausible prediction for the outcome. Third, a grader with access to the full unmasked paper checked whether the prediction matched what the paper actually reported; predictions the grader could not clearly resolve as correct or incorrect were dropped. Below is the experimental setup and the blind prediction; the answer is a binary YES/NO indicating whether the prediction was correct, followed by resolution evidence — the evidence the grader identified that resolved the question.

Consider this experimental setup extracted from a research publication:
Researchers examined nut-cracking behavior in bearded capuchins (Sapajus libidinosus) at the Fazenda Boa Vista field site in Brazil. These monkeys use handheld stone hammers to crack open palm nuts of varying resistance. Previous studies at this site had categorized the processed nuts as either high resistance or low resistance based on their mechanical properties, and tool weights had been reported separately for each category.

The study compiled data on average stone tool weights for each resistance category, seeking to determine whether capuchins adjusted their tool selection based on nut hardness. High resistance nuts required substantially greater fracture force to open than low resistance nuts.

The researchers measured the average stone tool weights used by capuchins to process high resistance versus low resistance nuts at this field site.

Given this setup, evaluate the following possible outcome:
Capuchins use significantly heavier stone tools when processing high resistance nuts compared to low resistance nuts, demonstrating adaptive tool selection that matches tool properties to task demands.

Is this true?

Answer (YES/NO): NO